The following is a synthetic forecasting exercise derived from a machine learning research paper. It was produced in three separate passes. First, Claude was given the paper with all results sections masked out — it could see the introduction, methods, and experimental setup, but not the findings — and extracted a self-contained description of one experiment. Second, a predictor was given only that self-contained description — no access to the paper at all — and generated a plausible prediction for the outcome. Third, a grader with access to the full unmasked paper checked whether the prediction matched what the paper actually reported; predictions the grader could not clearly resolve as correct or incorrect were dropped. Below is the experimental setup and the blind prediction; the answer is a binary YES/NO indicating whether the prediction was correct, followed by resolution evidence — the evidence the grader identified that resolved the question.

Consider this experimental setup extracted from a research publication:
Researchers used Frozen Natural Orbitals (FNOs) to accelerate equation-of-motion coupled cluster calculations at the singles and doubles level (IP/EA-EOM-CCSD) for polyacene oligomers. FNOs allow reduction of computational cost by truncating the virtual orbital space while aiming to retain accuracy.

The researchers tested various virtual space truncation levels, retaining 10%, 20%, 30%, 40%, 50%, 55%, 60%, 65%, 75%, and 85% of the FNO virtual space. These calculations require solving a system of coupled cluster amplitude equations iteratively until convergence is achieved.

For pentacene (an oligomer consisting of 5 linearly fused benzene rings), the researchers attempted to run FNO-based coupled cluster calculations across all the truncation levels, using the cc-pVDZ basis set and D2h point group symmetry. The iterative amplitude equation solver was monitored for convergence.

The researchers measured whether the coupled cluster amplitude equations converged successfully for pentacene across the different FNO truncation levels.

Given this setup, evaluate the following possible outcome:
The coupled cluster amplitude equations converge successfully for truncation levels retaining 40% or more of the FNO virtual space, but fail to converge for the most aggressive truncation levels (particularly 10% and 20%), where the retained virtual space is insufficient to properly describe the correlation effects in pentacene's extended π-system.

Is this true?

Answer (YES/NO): NO